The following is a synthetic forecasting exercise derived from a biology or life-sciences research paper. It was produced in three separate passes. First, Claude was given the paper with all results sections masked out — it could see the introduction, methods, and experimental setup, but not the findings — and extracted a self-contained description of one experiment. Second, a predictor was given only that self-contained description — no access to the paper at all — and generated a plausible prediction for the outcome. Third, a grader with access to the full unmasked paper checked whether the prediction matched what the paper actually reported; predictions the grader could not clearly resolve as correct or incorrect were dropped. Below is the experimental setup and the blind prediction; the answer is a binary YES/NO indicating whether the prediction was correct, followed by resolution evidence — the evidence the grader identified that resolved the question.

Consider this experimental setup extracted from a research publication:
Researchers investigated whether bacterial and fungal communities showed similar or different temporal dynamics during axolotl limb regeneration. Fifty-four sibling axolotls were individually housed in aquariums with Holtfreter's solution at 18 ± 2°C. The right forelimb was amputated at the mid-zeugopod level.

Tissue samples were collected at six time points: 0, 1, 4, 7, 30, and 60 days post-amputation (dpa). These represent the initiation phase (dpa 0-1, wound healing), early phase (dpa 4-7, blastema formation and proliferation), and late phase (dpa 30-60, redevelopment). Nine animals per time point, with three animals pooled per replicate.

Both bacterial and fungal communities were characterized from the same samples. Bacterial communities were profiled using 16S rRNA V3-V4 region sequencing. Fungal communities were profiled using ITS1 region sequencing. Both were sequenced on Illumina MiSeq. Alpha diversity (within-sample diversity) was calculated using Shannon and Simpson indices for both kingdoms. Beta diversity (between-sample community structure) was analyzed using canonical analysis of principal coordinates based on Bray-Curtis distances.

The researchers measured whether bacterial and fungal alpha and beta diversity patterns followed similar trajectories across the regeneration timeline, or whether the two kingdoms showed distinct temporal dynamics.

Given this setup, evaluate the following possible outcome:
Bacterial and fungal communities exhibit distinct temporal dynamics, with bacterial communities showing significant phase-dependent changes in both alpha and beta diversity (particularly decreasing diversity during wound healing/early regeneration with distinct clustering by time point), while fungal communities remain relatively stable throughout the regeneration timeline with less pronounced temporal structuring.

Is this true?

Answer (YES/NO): NO